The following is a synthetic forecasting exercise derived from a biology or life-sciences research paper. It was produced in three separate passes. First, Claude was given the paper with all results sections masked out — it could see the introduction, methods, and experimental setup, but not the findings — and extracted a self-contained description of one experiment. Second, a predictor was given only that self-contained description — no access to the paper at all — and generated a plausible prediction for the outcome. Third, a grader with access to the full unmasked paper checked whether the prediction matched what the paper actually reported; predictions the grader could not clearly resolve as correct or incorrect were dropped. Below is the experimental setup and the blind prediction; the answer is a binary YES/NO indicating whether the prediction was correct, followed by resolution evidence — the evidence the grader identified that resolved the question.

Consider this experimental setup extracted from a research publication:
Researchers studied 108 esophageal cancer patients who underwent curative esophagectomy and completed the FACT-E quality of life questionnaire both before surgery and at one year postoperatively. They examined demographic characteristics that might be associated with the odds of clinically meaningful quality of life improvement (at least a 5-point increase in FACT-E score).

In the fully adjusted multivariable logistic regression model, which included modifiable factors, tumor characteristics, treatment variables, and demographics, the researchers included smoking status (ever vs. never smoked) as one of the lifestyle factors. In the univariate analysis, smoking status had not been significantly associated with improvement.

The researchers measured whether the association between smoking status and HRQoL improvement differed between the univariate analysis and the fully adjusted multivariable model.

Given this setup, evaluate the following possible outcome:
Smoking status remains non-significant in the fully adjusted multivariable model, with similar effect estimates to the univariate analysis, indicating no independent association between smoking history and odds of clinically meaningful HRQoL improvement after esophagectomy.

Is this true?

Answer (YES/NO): NO